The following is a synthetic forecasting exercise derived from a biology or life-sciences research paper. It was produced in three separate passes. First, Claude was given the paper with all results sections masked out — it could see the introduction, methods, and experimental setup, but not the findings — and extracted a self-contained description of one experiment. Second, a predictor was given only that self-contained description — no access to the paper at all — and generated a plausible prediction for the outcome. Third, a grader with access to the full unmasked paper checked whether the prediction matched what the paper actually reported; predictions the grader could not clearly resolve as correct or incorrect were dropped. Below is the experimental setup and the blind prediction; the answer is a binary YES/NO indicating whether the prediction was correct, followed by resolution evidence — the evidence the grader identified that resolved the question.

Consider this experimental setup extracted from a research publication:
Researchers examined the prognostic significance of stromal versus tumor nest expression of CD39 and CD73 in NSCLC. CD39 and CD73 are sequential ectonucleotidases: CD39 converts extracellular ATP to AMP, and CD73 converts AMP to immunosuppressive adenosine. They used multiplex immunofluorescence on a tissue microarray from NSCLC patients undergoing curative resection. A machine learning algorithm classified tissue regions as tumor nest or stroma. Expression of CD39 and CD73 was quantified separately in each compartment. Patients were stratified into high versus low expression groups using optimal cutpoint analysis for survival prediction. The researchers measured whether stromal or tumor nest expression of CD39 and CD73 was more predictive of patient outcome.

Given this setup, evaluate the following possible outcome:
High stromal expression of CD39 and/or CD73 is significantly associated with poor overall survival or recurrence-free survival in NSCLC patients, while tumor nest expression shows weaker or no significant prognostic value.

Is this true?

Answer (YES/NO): YES